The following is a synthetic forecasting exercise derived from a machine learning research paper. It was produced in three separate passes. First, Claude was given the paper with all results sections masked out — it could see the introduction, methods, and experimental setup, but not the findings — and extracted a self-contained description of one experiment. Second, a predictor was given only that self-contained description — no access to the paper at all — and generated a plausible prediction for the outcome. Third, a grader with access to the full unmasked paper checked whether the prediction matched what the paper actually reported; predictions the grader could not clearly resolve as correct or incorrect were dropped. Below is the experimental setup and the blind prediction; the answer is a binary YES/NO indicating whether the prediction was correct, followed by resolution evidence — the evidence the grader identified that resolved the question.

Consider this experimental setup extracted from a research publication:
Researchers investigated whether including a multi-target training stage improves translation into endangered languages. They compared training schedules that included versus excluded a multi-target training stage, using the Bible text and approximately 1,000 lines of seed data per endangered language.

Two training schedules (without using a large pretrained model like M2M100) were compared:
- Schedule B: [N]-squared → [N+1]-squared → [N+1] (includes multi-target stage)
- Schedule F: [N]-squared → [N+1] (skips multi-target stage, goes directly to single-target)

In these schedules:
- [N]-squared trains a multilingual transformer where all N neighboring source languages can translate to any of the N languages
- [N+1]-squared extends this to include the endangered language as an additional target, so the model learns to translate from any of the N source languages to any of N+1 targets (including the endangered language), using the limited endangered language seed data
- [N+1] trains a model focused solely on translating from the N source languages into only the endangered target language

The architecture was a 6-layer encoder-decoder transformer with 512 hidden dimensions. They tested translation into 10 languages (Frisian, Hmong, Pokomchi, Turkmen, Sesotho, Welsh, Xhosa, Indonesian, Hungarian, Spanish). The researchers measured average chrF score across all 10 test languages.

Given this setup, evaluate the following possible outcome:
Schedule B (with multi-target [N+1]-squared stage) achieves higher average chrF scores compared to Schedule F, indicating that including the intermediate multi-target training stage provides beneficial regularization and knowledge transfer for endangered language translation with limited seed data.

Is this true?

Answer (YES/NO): YES